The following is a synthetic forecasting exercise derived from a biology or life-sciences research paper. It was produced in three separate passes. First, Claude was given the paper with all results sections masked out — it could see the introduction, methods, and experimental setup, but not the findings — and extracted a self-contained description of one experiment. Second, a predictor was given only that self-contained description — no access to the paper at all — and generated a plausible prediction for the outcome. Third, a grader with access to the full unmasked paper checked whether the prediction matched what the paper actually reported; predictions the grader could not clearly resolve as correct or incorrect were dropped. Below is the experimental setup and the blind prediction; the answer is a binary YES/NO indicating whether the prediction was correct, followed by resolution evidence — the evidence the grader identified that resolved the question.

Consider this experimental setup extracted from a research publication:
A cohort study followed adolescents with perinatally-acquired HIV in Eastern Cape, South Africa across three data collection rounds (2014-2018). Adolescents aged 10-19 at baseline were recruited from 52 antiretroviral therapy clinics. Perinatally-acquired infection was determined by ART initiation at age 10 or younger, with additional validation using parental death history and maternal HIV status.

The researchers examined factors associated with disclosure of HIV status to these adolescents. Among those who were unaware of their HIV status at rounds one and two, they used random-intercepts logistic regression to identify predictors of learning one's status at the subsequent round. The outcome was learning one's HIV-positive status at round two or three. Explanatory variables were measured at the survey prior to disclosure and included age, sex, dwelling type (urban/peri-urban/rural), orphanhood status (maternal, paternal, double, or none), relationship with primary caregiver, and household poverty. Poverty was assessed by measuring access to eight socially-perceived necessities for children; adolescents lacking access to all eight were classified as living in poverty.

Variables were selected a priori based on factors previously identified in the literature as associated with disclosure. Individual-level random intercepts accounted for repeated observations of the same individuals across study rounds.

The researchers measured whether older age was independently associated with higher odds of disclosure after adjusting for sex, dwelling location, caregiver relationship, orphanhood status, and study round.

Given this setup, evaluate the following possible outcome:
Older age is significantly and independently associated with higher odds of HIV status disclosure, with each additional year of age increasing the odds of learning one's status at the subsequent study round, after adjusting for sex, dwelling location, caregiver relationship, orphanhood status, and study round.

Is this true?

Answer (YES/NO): YES